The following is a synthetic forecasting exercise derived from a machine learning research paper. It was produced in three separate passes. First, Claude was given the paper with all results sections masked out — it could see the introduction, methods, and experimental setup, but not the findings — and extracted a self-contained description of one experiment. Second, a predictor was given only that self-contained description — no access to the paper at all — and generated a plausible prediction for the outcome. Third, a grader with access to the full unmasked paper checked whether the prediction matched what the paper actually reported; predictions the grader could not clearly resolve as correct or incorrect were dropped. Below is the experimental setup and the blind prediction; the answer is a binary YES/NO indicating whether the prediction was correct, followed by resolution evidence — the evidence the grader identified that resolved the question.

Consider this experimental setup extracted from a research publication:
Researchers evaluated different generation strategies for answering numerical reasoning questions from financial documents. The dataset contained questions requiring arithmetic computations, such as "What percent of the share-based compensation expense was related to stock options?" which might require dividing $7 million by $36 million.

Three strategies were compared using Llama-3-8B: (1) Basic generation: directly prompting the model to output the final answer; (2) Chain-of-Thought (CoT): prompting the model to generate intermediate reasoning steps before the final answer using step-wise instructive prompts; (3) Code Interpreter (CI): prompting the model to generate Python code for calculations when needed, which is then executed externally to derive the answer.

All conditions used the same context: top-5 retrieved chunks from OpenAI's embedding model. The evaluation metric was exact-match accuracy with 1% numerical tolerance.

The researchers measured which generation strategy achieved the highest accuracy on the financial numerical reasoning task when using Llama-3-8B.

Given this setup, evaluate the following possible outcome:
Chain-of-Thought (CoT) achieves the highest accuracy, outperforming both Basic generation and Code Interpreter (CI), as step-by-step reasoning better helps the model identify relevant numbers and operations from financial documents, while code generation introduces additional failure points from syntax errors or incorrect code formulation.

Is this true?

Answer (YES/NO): YES